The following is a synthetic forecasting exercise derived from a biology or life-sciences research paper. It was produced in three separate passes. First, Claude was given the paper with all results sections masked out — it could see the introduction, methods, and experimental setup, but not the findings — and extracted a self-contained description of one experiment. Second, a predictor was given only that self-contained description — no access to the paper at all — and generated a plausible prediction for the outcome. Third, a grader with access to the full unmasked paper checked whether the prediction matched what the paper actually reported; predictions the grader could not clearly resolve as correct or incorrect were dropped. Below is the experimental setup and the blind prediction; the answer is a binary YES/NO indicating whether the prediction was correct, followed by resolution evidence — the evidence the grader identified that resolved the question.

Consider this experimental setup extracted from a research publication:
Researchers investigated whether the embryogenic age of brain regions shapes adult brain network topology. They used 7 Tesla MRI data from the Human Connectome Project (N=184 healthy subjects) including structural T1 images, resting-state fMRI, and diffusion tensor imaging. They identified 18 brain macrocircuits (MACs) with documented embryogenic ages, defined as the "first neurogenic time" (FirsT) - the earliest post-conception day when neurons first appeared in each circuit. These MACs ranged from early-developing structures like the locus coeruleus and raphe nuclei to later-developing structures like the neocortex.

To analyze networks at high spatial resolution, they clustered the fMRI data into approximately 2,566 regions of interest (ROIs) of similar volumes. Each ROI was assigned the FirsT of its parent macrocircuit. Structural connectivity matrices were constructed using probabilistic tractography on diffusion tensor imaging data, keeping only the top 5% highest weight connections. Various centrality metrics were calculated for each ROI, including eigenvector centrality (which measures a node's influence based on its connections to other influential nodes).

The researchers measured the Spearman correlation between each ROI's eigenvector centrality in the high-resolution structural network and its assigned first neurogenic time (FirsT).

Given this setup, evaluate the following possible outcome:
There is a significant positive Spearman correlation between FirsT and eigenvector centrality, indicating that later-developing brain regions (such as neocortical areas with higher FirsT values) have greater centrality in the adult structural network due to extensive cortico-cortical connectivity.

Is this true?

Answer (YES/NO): NO